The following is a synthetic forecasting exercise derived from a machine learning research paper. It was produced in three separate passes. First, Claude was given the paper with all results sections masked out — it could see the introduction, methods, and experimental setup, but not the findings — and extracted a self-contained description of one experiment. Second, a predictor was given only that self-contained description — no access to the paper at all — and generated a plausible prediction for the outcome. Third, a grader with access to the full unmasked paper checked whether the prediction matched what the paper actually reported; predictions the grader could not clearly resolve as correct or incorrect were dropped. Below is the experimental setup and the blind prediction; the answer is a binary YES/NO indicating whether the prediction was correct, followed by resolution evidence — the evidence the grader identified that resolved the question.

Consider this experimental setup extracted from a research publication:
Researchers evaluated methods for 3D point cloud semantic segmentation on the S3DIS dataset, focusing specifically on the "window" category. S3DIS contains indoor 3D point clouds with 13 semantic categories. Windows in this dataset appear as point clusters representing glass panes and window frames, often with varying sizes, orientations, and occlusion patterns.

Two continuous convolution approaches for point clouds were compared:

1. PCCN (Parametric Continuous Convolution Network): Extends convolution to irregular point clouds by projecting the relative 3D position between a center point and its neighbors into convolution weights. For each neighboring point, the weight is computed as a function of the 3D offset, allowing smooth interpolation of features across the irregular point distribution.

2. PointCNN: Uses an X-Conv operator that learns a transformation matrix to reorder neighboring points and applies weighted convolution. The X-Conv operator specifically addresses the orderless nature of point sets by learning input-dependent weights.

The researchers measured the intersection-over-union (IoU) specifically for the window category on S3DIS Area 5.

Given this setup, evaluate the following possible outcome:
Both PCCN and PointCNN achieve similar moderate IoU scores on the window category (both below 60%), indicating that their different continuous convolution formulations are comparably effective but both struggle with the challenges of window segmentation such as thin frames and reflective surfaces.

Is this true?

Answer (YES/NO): NO